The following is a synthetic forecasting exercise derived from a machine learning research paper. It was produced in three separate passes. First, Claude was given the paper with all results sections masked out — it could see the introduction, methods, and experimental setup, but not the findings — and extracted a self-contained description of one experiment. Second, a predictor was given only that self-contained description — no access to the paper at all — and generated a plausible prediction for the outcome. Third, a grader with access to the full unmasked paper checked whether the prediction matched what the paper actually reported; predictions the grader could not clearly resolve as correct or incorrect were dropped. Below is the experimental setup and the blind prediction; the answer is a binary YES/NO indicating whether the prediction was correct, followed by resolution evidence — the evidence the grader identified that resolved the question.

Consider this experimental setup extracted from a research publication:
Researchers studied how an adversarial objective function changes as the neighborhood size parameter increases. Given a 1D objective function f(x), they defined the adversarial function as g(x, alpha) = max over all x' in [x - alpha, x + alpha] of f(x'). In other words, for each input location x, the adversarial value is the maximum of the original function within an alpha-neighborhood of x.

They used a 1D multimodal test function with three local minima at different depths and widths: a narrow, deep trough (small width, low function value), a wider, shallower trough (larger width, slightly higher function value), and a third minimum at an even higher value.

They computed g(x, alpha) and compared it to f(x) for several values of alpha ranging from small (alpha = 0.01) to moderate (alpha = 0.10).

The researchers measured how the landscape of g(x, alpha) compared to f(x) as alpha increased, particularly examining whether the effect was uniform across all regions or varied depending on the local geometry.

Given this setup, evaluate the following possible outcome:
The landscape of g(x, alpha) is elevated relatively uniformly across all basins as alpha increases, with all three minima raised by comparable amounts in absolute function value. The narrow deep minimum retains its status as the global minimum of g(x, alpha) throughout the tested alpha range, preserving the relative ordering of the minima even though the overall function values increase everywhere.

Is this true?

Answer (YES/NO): NO